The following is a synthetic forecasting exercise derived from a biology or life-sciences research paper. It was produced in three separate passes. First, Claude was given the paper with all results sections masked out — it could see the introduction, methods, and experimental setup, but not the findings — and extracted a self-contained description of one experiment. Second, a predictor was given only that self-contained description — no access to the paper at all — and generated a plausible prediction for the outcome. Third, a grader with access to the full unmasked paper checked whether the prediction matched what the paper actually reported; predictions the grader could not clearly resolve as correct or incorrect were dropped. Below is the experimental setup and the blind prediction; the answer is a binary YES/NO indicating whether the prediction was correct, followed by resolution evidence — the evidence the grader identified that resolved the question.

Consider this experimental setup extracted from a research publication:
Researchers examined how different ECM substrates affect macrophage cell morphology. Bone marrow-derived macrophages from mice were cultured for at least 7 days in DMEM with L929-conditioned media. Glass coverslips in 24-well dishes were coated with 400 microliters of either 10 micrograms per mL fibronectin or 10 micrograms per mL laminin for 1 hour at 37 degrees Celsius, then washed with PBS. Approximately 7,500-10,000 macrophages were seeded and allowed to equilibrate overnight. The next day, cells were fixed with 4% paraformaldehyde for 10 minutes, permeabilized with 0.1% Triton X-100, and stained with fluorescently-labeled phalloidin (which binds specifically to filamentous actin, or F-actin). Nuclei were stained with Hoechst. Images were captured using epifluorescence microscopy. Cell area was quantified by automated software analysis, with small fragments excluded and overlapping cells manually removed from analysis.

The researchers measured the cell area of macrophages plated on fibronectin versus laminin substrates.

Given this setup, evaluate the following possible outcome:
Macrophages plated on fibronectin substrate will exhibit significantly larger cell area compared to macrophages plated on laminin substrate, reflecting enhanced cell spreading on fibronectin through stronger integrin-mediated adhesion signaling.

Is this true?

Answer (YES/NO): YES